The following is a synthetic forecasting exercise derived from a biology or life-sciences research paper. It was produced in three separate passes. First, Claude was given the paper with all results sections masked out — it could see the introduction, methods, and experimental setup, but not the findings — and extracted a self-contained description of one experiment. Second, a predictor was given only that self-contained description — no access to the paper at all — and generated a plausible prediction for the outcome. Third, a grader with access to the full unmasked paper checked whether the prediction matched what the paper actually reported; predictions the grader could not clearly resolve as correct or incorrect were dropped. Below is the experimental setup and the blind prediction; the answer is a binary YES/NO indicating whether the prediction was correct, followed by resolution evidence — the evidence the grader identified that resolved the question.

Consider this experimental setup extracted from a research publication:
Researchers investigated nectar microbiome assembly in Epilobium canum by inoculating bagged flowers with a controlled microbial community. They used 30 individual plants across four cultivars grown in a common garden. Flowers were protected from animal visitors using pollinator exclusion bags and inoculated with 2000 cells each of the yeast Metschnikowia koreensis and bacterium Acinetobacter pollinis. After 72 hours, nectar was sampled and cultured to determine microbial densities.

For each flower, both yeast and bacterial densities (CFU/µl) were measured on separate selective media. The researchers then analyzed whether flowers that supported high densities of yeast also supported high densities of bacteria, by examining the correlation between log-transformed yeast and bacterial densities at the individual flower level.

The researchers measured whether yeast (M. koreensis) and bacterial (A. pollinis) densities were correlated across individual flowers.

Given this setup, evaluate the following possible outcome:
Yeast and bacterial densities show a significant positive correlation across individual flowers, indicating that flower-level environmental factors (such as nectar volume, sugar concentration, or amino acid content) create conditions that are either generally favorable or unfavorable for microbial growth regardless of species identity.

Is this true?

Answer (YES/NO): YES